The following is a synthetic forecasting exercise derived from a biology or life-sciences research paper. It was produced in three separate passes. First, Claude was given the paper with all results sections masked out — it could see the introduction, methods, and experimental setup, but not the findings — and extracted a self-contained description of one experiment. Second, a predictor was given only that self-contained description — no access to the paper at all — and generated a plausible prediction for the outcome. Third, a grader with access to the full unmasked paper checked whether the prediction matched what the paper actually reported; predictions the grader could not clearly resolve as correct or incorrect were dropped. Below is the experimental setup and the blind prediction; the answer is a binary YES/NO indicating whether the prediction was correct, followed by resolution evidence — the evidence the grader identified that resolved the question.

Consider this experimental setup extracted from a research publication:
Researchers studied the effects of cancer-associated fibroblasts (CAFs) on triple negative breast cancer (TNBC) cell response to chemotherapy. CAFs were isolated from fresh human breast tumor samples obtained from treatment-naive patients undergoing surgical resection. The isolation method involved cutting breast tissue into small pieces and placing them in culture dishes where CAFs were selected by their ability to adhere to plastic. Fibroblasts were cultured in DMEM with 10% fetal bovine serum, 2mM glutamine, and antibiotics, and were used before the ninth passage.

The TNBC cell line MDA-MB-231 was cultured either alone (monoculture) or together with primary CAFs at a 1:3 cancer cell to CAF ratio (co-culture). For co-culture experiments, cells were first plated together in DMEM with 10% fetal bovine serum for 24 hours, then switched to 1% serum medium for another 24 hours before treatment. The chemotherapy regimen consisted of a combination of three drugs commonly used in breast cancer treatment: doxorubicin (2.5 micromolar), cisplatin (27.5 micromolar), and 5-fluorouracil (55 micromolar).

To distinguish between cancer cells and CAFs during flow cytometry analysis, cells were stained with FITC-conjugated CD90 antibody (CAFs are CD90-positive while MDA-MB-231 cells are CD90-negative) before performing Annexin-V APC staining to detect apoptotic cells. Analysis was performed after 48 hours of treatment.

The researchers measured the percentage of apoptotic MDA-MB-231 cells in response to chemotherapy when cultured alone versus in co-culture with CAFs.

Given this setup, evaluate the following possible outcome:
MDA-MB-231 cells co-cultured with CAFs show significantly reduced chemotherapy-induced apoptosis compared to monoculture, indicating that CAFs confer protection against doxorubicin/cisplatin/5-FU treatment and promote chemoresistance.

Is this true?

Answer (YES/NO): YES